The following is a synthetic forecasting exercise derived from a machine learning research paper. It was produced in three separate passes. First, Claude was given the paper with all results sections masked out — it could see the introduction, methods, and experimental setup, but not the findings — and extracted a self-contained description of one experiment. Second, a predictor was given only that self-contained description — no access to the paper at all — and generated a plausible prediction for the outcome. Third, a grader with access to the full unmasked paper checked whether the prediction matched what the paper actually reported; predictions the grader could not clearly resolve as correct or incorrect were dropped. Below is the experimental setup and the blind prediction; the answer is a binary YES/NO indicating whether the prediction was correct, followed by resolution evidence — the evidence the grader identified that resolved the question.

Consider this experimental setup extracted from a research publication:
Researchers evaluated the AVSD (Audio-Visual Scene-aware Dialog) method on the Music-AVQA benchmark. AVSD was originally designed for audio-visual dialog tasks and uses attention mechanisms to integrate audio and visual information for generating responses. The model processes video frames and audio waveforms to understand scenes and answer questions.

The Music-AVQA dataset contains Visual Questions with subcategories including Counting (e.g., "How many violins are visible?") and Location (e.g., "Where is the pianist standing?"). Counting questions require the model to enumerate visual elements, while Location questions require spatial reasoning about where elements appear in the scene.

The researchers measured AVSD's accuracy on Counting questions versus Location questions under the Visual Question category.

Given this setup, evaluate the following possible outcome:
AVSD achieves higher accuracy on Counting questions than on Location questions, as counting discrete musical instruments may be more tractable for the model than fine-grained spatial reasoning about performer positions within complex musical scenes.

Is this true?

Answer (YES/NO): NO